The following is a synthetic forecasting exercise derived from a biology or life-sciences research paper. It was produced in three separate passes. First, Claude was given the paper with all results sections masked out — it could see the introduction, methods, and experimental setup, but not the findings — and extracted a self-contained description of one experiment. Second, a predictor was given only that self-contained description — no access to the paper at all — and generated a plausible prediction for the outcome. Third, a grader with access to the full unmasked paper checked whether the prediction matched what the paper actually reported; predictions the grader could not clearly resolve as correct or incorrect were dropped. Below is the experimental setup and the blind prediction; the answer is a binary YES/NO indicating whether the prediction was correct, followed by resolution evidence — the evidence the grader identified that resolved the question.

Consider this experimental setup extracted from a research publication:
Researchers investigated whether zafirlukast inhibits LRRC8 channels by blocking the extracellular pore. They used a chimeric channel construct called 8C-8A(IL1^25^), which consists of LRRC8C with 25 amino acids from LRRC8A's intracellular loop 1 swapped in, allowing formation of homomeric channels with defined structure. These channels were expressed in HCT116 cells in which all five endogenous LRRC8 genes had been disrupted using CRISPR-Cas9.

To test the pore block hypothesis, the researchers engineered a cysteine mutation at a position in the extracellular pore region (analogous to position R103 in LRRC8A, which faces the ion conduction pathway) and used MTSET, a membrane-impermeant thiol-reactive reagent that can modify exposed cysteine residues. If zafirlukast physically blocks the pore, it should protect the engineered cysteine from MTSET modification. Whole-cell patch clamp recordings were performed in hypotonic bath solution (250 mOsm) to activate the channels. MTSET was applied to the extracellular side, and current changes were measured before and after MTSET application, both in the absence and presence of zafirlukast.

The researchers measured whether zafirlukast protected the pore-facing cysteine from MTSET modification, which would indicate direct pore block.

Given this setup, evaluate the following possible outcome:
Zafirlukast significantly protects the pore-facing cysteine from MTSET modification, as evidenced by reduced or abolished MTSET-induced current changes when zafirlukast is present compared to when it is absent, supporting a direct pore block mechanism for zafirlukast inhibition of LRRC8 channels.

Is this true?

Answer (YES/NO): NO